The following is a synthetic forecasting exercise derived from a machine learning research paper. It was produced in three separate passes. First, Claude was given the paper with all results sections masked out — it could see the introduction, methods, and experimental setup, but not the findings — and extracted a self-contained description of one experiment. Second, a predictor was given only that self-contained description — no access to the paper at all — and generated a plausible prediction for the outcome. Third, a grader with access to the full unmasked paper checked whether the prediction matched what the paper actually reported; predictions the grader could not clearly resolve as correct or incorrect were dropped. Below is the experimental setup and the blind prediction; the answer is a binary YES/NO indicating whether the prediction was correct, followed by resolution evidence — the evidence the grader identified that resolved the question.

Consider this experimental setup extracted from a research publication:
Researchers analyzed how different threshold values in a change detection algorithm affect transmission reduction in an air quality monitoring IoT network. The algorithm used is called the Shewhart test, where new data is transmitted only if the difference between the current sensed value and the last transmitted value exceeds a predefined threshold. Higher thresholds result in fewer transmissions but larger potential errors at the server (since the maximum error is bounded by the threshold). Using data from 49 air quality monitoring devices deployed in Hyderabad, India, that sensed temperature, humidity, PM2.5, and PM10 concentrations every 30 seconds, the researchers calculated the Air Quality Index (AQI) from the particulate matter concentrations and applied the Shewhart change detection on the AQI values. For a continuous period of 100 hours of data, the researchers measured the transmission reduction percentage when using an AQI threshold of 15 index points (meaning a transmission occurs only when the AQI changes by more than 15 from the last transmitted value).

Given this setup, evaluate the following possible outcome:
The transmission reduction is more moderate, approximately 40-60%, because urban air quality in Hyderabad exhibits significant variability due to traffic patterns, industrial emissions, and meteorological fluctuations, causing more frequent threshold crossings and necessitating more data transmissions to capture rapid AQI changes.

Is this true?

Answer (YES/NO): NO